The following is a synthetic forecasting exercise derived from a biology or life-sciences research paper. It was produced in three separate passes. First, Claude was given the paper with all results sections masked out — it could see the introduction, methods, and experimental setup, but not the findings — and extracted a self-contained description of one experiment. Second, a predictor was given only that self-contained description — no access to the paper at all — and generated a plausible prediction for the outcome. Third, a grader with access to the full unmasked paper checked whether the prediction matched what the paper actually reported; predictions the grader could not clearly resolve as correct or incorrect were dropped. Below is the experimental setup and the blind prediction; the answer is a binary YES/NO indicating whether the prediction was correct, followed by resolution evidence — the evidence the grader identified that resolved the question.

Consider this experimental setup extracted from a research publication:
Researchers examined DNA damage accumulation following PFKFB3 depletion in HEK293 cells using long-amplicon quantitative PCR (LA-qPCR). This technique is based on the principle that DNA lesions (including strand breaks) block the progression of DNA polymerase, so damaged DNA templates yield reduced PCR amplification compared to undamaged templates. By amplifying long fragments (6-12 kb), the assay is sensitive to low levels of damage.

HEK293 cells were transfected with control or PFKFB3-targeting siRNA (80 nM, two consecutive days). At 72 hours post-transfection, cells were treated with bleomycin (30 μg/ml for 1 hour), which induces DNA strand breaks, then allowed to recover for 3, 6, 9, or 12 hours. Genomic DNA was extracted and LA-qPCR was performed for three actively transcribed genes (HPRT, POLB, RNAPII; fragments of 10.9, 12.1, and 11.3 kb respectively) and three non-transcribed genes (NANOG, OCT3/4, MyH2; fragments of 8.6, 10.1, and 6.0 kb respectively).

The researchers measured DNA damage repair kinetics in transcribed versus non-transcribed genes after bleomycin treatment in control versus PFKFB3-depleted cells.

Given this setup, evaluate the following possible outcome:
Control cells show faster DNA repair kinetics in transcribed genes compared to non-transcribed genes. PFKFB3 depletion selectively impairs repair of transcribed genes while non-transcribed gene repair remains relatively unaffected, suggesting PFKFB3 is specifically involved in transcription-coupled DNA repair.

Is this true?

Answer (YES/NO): NO